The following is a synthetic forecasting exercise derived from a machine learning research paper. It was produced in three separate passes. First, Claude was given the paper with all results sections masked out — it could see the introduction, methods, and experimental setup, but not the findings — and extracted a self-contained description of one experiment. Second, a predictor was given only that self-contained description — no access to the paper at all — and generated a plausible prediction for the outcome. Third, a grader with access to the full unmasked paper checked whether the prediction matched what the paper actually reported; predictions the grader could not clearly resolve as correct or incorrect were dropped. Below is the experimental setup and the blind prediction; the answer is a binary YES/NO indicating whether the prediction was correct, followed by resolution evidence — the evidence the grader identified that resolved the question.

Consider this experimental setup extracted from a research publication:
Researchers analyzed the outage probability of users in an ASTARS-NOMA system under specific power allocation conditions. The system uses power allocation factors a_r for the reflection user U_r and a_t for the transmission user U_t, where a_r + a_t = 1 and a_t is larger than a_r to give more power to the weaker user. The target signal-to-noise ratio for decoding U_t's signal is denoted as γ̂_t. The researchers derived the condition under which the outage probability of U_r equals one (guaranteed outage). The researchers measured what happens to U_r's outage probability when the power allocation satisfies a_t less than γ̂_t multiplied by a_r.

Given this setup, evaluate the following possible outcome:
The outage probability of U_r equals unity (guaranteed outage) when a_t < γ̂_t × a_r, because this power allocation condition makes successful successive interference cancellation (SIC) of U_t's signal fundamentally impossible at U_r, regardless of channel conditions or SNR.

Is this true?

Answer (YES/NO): YES